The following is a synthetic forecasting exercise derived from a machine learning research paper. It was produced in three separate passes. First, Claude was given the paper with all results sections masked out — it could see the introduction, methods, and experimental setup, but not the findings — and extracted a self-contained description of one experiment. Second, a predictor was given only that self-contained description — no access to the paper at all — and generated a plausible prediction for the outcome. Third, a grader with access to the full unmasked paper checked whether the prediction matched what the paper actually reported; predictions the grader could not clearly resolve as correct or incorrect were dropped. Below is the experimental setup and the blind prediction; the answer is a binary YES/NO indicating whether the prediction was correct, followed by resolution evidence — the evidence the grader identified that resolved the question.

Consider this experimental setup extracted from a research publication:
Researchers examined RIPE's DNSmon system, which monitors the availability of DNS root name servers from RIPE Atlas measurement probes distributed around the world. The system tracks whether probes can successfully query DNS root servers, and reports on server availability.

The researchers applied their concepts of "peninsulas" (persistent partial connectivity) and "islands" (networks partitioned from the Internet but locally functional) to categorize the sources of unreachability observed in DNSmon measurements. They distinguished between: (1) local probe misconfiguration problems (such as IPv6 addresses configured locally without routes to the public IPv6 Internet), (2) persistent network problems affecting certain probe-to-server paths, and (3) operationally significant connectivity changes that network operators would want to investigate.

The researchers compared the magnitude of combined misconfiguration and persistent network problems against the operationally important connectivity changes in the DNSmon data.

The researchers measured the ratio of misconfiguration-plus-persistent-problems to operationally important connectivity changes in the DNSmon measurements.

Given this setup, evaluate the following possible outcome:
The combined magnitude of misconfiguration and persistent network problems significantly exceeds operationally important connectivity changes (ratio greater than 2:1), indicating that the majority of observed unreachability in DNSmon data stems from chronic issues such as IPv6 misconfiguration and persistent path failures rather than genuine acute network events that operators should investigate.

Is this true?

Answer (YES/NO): YES